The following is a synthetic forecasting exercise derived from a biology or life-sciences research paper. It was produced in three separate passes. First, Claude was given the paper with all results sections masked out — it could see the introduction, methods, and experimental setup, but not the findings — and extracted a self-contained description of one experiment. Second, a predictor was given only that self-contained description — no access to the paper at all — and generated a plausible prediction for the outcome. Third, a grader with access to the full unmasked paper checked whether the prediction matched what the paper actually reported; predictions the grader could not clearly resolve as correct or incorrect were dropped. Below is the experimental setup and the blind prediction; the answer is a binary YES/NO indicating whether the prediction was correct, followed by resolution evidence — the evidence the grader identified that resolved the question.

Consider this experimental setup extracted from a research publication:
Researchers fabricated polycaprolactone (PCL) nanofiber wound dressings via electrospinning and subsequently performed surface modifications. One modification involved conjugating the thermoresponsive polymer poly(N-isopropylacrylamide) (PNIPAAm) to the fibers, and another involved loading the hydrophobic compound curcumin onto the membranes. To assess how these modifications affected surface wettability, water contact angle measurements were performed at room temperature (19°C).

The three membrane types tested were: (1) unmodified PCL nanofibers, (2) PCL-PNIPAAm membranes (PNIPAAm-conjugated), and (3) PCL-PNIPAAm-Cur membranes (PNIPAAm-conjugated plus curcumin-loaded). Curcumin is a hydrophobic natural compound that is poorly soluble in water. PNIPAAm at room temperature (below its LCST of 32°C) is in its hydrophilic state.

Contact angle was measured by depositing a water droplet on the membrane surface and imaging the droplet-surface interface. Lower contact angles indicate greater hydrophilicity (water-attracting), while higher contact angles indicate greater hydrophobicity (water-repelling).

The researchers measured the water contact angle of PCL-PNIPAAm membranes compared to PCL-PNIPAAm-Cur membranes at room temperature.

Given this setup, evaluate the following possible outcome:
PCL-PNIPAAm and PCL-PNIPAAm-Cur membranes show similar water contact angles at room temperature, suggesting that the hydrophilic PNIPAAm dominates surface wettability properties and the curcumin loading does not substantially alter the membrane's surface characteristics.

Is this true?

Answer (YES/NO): NO